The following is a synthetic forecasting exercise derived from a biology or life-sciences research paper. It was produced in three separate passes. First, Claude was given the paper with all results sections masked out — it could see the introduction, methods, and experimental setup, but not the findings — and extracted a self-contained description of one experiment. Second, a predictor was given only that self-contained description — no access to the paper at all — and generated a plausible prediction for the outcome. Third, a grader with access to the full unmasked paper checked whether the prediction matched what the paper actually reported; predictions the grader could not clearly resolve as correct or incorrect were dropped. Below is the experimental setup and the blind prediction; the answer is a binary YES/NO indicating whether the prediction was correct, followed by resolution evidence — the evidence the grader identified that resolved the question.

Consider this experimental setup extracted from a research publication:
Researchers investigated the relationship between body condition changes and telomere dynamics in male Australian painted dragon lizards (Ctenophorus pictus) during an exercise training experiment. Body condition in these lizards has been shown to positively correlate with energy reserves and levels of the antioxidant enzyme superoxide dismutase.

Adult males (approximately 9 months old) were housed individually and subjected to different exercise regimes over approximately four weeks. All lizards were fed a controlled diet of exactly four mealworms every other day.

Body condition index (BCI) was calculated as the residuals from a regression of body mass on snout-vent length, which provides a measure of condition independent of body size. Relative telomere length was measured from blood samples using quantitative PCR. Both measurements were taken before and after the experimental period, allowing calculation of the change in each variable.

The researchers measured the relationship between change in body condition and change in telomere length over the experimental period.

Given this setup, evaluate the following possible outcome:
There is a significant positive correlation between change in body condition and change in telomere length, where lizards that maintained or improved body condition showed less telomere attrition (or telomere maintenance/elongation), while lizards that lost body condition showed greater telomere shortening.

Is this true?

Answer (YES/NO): YES